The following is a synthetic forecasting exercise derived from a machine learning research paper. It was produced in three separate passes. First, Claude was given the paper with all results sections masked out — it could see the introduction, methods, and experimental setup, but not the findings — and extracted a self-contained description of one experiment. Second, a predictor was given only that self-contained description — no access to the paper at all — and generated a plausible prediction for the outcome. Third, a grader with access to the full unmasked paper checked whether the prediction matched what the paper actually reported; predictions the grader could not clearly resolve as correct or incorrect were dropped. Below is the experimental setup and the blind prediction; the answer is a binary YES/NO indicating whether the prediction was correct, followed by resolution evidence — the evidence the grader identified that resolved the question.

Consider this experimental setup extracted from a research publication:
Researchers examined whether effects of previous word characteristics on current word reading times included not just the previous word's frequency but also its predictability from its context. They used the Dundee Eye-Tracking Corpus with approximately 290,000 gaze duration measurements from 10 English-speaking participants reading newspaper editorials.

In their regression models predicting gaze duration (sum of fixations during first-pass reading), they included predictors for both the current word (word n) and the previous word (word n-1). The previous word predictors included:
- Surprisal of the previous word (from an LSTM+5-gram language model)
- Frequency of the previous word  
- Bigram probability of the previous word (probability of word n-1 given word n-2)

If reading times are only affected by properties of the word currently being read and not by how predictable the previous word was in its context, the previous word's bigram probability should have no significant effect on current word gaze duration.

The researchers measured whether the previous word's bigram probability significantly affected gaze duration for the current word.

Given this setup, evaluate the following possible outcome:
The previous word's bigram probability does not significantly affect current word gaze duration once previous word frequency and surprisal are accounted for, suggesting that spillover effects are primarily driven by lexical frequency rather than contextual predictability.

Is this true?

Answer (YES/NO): NO